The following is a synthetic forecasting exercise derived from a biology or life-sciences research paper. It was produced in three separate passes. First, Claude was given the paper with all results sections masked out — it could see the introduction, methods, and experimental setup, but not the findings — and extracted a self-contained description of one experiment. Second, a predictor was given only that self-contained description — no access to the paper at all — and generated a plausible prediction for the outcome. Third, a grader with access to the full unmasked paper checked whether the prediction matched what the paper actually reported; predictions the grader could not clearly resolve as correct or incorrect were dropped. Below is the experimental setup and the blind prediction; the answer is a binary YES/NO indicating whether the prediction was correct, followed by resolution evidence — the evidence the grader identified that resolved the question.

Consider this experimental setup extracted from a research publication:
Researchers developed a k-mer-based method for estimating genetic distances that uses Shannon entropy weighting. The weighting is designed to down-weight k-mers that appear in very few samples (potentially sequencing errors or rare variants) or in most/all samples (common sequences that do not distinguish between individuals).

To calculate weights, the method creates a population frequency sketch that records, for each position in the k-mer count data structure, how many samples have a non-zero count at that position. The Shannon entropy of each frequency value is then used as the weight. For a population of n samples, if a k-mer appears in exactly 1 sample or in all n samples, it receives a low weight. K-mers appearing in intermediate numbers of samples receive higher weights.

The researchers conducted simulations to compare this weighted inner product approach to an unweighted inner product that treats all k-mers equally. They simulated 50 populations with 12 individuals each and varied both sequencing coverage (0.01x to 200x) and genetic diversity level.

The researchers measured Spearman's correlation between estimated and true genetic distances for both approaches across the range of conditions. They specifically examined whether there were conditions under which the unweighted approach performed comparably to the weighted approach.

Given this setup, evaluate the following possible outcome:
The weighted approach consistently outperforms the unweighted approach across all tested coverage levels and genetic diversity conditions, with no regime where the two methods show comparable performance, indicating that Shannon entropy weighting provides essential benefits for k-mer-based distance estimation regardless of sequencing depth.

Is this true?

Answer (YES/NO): NO